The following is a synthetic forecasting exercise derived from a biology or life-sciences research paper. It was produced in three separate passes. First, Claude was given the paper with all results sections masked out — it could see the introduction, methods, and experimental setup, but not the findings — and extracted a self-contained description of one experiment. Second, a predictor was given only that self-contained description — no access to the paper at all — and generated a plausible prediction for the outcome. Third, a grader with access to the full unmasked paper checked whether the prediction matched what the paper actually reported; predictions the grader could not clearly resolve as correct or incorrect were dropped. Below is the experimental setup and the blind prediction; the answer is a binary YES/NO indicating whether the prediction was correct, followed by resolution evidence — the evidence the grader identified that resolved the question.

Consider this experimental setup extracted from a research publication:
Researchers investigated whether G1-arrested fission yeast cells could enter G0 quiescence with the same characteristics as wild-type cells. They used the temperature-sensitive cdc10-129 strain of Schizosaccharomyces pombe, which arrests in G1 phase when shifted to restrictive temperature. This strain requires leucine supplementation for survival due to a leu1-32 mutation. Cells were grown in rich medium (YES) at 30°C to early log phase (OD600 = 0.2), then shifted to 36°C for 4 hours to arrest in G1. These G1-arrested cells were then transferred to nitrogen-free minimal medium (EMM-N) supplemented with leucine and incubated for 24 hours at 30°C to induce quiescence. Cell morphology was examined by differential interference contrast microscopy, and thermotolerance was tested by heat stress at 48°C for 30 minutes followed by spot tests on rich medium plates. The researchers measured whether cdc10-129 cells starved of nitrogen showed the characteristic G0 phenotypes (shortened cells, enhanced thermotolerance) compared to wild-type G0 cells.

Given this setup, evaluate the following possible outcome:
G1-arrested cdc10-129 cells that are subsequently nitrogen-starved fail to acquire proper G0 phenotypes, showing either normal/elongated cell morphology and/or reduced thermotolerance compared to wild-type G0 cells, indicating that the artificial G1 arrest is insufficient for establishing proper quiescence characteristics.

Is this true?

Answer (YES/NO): YES